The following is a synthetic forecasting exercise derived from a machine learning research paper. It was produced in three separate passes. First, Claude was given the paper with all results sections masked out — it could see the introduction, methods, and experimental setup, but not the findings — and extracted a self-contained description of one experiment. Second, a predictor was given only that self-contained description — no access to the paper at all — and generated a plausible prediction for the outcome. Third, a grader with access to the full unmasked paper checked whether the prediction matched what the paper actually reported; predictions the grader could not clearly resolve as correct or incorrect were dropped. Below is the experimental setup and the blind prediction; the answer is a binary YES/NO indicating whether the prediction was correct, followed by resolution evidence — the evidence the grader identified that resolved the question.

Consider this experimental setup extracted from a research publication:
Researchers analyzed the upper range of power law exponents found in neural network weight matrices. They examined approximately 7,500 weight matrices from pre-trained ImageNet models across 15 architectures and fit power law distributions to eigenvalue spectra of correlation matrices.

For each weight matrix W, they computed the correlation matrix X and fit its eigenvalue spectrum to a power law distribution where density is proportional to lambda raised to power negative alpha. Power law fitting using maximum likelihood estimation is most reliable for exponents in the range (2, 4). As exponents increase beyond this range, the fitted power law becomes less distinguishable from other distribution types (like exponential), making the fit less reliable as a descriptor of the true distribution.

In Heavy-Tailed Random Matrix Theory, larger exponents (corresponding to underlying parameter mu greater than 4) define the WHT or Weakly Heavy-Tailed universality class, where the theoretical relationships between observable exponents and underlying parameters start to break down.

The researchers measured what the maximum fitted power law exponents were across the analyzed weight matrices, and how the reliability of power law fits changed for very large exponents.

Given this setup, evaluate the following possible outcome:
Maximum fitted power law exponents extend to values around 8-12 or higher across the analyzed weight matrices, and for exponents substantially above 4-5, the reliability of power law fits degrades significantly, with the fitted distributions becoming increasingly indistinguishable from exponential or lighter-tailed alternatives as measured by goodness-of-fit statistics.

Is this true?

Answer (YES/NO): NO